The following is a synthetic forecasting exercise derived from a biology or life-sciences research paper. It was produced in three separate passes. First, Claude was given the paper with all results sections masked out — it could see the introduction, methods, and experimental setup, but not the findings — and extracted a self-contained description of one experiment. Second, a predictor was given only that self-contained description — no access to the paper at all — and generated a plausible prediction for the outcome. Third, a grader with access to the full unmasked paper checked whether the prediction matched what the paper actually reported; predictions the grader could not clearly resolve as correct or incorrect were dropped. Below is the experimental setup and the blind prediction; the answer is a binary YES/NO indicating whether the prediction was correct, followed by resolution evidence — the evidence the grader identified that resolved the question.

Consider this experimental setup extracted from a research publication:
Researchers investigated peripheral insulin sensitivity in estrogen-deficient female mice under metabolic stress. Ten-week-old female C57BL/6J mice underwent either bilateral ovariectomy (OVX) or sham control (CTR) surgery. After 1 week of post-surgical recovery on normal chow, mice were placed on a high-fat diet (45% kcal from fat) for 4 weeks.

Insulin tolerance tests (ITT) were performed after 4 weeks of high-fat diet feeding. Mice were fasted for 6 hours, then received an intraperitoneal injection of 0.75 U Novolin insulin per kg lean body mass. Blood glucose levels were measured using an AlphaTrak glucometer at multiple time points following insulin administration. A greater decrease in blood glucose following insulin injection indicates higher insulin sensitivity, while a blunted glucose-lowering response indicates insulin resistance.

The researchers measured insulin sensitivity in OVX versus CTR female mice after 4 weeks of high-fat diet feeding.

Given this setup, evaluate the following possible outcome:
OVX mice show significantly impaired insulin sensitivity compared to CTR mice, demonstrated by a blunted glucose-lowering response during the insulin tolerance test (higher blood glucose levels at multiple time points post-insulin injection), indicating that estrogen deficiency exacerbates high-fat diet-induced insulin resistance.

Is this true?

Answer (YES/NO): NO